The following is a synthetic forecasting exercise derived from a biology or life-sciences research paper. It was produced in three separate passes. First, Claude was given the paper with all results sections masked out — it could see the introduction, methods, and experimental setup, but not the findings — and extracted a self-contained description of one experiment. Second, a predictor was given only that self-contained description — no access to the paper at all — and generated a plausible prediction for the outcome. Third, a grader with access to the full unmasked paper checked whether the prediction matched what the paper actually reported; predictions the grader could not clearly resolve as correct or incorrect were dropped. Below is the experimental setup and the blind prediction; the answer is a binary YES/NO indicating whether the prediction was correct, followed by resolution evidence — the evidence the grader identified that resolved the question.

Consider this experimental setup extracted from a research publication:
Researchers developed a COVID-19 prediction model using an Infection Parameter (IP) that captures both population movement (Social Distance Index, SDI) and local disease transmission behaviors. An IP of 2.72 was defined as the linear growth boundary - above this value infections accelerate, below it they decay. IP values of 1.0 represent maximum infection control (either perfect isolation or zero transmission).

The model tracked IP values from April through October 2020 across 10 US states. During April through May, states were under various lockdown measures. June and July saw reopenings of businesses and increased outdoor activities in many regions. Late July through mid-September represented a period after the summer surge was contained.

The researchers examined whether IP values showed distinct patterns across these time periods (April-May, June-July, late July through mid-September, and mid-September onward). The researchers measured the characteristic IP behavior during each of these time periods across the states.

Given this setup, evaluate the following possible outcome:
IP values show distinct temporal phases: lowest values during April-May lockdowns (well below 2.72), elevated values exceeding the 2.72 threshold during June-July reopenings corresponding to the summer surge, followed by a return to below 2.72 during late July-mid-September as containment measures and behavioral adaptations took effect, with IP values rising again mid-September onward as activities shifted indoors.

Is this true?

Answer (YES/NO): NO